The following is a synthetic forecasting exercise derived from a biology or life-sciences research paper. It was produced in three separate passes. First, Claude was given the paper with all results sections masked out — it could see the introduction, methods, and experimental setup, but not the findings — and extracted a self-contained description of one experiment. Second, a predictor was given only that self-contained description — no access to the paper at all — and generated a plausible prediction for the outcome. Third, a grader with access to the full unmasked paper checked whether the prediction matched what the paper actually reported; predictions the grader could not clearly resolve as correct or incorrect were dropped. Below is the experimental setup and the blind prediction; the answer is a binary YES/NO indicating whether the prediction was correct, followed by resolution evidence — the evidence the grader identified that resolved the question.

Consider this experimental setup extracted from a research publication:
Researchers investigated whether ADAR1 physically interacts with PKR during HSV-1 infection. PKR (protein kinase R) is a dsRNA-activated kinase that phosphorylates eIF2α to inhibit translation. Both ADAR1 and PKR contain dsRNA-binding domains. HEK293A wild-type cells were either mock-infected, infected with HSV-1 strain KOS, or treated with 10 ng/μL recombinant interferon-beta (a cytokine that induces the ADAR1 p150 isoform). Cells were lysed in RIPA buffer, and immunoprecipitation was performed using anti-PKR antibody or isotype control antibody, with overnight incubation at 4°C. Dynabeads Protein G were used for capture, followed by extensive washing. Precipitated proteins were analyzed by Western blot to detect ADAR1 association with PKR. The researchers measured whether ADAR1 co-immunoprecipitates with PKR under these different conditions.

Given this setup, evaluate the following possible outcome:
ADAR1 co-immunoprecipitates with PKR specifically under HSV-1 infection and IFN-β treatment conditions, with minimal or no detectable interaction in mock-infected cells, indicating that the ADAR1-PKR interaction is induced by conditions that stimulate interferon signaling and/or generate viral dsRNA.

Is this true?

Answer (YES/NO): NO